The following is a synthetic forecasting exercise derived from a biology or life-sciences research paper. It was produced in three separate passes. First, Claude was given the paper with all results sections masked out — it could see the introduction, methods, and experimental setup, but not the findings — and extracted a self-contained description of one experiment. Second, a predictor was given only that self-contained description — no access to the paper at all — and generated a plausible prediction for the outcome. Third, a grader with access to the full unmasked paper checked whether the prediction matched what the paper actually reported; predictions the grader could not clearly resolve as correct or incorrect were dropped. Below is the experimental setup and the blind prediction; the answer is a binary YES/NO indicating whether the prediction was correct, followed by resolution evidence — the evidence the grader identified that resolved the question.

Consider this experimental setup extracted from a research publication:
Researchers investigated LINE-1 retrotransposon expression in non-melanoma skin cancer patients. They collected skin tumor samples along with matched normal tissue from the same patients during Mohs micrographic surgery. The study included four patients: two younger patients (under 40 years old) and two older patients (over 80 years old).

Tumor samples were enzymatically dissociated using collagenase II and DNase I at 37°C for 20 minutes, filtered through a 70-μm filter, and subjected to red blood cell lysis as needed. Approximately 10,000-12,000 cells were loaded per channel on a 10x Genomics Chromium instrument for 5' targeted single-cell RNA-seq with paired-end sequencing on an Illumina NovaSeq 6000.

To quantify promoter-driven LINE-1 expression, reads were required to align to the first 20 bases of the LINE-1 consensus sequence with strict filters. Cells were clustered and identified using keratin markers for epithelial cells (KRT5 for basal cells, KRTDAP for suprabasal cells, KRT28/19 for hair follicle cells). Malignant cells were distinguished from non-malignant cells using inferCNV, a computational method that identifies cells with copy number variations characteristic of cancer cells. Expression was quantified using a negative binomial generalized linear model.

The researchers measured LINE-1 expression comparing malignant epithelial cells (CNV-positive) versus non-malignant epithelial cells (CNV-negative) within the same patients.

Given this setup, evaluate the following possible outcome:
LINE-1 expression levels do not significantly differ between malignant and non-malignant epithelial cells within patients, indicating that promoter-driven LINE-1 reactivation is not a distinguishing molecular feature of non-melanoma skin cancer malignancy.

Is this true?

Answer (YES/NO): NO